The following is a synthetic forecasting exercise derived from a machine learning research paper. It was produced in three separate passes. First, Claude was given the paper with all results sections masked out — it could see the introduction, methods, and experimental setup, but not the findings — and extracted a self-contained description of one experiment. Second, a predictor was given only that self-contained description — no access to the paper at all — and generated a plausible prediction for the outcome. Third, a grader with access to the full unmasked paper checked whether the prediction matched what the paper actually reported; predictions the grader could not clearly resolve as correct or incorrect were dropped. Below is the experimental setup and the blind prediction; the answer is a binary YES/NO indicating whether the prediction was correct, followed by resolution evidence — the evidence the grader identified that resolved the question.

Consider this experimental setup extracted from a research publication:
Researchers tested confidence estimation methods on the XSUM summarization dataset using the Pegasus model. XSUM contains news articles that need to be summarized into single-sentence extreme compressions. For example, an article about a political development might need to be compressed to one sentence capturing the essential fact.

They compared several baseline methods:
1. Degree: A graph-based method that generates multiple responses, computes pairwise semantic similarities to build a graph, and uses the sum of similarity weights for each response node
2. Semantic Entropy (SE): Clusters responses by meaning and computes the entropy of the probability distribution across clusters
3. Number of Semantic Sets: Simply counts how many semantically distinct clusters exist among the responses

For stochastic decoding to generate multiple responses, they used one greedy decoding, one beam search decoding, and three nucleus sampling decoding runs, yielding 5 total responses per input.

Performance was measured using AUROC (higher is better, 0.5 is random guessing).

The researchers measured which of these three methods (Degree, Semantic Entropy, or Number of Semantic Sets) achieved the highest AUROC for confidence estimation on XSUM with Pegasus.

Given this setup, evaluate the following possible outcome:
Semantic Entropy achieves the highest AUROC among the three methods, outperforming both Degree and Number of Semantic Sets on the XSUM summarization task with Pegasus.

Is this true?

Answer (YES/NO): NO